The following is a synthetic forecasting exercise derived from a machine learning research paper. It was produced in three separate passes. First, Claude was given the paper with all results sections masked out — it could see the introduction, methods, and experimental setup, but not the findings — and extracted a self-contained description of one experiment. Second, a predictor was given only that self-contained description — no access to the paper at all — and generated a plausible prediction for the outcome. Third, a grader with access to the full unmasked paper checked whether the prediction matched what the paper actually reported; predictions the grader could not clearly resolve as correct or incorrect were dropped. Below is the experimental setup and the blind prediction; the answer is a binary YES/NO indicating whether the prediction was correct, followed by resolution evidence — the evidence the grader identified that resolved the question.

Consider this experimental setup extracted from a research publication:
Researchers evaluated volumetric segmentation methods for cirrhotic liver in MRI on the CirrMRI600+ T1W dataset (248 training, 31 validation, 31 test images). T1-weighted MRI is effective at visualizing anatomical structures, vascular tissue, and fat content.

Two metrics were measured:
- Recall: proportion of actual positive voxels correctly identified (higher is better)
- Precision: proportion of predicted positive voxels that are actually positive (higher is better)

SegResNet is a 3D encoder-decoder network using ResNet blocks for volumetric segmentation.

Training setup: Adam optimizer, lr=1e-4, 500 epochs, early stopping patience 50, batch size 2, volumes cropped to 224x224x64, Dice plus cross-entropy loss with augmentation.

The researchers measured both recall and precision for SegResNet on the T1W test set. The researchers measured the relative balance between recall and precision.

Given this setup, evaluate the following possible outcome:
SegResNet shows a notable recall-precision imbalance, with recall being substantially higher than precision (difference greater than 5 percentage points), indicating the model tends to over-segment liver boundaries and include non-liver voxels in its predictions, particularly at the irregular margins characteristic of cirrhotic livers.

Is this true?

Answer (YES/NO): YES